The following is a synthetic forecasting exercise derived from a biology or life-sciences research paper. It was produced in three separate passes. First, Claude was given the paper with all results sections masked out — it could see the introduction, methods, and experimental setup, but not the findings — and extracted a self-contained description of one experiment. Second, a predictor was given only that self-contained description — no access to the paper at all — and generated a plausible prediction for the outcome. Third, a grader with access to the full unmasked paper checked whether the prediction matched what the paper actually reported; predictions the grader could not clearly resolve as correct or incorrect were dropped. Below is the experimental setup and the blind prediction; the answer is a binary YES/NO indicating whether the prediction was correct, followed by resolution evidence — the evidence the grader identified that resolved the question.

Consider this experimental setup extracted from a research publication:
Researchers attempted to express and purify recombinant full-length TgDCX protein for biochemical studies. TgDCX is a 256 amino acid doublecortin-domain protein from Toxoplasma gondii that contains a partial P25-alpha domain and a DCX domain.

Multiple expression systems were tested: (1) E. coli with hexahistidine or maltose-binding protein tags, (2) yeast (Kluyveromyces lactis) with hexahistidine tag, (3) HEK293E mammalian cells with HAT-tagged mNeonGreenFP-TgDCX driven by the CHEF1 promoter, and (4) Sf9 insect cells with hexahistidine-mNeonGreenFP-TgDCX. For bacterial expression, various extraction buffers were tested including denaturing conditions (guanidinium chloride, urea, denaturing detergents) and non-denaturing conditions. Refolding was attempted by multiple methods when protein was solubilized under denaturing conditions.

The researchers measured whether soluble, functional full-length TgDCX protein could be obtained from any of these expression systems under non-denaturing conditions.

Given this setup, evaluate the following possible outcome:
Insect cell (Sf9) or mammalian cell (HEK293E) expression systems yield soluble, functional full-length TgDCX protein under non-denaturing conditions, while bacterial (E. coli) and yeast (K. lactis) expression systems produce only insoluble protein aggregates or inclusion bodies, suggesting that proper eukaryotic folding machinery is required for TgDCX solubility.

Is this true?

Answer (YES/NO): NO